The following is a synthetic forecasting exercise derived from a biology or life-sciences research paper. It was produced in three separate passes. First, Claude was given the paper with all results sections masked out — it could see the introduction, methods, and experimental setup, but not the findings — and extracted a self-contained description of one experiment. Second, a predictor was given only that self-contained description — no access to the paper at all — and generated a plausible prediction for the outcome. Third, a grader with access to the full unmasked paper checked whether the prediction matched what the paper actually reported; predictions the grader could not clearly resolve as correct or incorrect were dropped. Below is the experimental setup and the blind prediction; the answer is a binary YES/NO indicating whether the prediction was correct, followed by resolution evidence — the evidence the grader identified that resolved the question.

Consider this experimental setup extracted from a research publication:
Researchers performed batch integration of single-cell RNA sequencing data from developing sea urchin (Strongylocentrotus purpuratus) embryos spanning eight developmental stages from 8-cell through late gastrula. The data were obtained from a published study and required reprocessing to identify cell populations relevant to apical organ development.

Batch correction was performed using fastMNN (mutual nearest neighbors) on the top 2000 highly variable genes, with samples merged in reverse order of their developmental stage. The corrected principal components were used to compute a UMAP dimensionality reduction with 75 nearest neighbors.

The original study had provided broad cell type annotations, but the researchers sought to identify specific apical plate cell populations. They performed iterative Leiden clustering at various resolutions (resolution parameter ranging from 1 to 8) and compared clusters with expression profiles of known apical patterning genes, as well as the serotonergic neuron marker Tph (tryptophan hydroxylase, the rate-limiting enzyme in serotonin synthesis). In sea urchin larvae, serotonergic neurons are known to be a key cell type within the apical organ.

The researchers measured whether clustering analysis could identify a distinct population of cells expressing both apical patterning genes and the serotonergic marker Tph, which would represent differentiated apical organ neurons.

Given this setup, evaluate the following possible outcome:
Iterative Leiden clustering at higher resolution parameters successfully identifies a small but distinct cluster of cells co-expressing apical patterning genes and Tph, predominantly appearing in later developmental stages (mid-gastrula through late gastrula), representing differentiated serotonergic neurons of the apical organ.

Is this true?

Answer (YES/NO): YES